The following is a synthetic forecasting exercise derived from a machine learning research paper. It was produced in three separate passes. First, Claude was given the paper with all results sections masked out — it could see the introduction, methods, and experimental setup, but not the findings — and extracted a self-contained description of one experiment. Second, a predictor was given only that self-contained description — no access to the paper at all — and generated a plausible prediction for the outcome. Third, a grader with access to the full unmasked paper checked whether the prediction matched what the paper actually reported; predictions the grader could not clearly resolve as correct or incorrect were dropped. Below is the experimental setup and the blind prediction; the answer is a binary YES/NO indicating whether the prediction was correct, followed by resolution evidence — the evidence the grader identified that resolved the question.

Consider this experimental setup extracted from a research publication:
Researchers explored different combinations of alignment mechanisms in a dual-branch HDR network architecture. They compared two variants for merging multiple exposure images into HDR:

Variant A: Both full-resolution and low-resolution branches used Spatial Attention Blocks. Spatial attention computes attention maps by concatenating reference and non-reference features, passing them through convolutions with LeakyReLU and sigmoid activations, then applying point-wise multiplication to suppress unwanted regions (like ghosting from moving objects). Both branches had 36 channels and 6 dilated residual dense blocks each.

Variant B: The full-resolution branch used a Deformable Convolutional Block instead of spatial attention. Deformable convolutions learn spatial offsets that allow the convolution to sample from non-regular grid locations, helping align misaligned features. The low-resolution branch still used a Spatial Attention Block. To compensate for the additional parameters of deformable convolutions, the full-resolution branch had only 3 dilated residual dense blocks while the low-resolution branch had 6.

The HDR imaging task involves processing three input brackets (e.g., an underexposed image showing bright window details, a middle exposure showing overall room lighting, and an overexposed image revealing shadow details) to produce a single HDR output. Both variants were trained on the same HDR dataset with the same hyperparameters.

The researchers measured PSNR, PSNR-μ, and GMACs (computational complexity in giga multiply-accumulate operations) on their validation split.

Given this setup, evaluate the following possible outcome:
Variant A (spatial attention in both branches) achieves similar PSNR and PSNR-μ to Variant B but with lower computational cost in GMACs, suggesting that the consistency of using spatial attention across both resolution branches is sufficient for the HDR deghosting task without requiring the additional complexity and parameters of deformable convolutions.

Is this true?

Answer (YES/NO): NO